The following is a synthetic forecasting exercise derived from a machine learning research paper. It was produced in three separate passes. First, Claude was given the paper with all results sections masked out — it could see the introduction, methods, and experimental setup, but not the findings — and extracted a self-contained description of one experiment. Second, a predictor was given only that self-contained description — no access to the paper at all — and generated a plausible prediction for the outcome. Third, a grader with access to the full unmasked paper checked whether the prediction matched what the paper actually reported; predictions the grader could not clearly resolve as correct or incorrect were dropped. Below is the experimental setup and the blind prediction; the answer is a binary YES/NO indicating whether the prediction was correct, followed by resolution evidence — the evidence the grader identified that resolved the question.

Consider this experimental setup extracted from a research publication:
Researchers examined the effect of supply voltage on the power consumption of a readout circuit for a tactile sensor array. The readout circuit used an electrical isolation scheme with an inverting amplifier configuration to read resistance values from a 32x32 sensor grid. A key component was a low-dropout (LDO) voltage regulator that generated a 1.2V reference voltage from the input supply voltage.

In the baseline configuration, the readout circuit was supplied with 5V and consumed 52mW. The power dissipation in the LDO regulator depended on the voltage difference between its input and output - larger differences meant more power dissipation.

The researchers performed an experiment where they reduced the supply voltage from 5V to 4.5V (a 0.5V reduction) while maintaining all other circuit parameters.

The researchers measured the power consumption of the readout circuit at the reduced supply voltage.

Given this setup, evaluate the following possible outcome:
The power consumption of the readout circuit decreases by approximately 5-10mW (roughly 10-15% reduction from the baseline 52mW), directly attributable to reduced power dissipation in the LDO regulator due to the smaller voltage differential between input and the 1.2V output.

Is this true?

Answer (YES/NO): NO